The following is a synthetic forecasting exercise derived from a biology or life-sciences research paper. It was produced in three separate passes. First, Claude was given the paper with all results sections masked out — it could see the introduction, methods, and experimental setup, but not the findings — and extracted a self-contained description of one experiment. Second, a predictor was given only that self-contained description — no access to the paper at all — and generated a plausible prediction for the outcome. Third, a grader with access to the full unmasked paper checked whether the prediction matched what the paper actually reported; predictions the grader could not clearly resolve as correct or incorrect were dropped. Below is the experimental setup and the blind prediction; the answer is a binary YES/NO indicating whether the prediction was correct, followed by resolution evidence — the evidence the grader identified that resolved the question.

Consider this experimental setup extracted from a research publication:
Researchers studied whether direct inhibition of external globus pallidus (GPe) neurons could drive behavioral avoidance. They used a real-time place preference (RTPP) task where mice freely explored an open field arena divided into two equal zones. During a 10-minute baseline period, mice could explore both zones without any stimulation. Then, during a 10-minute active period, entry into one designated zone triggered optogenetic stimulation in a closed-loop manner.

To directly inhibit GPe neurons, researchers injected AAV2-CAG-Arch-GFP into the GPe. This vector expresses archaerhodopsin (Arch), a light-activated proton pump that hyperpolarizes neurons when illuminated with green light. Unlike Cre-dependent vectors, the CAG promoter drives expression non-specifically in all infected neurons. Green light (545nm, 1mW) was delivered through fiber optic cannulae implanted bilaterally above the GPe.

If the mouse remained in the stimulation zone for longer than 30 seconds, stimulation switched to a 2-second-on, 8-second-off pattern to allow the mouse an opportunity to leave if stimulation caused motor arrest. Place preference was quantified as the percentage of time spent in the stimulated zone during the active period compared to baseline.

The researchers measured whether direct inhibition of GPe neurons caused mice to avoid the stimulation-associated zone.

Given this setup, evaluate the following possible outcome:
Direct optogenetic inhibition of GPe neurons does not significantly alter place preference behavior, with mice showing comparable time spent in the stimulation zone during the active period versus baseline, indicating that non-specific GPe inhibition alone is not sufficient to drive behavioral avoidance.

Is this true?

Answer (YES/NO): NO